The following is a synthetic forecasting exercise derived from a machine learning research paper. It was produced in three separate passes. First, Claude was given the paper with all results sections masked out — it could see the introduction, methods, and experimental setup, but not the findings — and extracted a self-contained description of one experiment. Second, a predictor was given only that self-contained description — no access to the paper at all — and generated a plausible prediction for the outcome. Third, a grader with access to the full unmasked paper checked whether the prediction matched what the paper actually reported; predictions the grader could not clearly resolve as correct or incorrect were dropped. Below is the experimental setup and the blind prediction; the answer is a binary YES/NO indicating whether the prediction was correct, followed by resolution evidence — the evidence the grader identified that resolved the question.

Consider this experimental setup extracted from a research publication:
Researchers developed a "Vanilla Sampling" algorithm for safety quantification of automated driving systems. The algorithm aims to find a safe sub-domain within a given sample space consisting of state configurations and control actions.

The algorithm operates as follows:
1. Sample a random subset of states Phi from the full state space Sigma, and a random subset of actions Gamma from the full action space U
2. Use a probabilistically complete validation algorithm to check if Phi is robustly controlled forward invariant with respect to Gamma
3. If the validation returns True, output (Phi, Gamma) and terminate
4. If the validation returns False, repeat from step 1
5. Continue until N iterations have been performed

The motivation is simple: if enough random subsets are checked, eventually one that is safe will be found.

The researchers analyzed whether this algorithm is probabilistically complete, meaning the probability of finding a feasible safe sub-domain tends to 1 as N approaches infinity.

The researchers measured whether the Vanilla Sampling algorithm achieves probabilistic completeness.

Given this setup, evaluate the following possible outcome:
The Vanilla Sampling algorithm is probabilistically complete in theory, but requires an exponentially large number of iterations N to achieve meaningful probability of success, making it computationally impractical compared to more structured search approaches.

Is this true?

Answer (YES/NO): NO